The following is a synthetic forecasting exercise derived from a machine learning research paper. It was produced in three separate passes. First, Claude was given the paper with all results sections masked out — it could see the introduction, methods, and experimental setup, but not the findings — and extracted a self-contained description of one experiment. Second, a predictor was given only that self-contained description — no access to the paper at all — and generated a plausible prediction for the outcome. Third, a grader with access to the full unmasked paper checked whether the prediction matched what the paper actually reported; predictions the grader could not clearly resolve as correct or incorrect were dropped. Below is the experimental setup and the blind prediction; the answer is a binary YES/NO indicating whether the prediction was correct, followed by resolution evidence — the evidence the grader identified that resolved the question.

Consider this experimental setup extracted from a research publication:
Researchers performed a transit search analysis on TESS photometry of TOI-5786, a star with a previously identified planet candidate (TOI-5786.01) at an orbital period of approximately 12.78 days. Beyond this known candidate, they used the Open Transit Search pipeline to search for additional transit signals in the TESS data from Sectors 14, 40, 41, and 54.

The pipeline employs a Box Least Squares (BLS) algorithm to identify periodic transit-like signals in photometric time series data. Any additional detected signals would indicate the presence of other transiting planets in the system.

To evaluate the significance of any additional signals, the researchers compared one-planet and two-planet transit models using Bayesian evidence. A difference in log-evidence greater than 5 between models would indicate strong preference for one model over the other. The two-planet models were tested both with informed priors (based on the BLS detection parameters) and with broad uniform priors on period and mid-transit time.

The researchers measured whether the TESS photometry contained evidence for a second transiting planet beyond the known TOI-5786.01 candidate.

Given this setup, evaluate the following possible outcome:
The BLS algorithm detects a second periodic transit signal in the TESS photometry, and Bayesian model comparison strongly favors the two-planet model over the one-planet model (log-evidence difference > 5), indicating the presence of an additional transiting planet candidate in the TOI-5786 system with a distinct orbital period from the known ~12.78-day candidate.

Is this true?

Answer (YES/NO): YES